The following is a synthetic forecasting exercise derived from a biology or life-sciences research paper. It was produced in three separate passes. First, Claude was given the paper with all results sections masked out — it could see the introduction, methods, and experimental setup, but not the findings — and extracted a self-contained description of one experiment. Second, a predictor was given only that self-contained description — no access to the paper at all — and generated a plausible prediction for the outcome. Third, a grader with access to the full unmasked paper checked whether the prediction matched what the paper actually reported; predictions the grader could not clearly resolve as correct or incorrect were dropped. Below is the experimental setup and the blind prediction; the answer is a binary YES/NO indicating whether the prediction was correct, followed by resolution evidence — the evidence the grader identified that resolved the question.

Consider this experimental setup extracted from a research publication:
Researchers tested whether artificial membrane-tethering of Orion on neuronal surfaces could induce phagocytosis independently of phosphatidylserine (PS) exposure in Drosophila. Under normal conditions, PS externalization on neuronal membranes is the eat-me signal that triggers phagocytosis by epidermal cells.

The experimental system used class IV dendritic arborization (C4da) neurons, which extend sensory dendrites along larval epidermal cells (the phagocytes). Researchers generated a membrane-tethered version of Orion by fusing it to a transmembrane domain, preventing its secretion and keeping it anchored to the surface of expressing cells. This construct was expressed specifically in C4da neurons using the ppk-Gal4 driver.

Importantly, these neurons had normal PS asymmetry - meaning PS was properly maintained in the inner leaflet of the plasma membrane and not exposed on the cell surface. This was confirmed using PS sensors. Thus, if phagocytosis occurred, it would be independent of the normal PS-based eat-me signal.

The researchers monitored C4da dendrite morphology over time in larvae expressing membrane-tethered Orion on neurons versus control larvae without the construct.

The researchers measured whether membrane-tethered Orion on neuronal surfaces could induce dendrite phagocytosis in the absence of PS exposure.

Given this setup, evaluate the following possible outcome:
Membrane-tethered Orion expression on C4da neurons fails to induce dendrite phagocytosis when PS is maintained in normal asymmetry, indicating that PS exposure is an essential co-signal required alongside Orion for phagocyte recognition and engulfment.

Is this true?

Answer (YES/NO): NO